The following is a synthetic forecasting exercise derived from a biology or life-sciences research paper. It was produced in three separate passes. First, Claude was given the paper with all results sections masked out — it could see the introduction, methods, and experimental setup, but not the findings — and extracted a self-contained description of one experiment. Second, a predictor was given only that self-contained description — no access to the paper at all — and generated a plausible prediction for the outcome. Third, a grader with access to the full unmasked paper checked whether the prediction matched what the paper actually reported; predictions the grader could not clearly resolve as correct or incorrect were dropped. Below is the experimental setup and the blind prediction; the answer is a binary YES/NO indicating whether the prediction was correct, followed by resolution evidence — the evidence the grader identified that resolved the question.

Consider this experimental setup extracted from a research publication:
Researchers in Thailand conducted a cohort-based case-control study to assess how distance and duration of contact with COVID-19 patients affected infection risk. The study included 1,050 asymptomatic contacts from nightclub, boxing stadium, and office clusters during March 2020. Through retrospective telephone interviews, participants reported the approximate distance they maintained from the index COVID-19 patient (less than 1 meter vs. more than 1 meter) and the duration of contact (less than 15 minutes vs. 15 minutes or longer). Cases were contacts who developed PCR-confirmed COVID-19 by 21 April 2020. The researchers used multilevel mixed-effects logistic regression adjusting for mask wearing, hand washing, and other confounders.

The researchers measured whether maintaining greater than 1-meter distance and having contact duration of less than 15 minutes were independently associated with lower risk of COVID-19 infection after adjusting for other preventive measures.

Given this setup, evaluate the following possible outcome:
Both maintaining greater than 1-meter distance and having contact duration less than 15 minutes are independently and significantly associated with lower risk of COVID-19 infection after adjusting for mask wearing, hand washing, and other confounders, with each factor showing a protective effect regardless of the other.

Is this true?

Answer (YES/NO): YES